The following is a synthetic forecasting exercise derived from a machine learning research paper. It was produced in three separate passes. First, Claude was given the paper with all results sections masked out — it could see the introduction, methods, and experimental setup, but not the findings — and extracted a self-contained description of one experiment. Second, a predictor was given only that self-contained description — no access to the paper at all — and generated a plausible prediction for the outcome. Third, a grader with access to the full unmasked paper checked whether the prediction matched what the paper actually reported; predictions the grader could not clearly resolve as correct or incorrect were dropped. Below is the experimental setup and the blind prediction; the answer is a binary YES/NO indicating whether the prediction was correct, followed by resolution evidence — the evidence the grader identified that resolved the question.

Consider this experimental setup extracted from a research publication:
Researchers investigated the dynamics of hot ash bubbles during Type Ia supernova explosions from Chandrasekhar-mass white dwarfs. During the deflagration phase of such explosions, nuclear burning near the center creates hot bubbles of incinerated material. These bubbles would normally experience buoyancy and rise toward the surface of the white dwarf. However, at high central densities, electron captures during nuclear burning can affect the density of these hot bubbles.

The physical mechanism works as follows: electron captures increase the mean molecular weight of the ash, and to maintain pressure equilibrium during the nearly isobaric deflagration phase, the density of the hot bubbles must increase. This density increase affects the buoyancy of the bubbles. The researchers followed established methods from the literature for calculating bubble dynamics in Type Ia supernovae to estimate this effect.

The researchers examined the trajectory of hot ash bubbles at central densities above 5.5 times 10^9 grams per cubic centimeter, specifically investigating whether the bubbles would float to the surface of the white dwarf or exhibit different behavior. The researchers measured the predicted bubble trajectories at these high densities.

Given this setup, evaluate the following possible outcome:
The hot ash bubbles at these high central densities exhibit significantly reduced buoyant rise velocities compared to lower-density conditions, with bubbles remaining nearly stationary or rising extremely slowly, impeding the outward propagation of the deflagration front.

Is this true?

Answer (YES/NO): NO